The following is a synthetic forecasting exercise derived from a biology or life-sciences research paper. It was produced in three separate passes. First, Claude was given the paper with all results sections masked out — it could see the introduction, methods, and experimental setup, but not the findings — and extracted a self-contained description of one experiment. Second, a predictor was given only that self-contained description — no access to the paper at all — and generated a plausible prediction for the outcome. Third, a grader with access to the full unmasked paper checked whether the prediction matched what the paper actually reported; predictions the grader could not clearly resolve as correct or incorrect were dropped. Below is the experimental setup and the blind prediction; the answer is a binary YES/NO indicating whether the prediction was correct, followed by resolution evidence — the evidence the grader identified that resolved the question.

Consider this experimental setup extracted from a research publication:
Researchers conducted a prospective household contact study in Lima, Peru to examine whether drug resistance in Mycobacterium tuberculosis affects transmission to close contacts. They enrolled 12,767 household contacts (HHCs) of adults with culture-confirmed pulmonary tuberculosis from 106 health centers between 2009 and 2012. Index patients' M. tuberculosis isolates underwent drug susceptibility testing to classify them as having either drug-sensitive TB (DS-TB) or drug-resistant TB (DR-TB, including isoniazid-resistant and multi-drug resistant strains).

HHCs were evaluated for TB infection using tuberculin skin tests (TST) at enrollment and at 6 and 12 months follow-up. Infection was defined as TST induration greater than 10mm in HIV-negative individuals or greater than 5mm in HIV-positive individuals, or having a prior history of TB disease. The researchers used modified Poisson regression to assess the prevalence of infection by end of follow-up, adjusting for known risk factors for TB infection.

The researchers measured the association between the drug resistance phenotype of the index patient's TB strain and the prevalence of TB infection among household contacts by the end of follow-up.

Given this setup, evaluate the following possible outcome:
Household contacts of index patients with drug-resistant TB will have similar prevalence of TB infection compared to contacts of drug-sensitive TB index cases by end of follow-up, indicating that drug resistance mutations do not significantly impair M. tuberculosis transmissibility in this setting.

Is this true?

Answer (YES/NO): NO